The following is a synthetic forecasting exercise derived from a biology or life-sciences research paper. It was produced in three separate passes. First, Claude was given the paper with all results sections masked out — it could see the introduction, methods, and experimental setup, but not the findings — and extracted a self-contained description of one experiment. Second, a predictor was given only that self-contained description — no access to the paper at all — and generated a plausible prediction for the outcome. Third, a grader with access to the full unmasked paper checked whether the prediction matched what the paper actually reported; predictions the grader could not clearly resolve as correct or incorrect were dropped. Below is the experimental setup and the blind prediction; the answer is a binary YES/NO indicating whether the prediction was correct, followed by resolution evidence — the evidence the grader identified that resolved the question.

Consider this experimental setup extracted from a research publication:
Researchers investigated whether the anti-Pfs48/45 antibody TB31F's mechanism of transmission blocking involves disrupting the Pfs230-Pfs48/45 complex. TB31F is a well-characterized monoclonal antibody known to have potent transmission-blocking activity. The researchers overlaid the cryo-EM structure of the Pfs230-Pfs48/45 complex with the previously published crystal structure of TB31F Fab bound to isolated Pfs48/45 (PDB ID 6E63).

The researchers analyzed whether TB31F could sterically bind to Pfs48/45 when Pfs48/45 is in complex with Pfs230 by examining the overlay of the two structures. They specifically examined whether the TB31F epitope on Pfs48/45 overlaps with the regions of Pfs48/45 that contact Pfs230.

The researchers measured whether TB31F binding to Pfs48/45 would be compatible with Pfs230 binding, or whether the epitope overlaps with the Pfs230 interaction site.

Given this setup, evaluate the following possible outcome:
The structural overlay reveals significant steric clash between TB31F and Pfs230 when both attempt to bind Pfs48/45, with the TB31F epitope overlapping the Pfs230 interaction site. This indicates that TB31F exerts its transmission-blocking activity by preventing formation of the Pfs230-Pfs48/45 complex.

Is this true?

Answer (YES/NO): YES